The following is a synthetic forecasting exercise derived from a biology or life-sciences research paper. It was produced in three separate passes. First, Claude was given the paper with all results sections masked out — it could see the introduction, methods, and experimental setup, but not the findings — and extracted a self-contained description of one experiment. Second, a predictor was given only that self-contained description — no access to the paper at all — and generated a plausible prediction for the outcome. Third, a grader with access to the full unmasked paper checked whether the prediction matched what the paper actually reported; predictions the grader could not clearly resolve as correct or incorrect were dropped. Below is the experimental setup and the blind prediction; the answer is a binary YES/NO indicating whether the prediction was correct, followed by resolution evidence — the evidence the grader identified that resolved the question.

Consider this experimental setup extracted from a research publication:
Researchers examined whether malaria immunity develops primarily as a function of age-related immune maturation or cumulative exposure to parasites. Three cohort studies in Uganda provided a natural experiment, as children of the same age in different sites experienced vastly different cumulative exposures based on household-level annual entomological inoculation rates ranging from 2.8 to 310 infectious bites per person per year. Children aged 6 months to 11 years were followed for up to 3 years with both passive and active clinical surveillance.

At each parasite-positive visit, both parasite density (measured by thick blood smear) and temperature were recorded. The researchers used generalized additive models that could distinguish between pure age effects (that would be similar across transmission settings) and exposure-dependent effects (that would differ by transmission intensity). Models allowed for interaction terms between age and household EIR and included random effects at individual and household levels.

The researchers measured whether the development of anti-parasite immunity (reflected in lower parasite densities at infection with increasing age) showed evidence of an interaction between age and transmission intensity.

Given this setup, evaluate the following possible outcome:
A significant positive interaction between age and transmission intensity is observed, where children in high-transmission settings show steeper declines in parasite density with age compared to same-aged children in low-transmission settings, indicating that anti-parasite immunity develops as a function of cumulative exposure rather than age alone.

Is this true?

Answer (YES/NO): NO